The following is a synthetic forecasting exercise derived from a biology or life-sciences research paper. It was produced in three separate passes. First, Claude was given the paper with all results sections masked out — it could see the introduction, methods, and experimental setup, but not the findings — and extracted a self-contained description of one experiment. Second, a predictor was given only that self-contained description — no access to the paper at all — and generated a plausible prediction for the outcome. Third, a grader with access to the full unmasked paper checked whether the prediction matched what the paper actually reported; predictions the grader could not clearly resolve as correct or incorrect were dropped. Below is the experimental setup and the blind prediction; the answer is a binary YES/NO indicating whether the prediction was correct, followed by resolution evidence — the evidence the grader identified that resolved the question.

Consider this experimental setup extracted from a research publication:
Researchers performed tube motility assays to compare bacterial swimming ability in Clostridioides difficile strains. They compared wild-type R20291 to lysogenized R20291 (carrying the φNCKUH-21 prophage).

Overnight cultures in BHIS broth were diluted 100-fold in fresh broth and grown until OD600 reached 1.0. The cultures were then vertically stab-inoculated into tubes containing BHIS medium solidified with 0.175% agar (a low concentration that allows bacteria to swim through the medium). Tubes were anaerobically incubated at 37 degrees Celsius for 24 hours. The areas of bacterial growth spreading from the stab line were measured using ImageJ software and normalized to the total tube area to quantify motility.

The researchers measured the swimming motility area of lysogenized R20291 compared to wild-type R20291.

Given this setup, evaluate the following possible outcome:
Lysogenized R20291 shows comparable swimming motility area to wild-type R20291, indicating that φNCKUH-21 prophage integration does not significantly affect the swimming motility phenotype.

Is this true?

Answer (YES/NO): NO